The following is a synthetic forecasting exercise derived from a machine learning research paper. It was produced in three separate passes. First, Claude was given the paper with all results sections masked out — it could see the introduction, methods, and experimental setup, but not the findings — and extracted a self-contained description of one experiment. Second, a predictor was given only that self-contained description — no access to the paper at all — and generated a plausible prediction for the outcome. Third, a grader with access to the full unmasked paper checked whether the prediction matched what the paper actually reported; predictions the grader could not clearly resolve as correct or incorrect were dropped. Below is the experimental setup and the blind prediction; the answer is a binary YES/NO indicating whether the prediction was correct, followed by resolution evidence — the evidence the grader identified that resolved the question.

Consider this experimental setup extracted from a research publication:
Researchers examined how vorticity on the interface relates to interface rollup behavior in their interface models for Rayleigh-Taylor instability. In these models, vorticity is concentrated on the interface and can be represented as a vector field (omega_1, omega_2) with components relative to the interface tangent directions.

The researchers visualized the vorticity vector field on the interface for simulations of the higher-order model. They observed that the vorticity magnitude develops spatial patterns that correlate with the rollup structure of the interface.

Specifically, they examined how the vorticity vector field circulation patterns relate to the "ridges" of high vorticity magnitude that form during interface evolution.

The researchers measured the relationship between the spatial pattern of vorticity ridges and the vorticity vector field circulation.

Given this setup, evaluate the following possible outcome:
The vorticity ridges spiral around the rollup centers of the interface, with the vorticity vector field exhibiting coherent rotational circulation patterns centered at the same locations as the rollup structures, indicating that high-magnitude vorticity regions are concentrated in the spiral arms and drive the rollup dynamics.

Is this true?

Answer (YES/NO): NO